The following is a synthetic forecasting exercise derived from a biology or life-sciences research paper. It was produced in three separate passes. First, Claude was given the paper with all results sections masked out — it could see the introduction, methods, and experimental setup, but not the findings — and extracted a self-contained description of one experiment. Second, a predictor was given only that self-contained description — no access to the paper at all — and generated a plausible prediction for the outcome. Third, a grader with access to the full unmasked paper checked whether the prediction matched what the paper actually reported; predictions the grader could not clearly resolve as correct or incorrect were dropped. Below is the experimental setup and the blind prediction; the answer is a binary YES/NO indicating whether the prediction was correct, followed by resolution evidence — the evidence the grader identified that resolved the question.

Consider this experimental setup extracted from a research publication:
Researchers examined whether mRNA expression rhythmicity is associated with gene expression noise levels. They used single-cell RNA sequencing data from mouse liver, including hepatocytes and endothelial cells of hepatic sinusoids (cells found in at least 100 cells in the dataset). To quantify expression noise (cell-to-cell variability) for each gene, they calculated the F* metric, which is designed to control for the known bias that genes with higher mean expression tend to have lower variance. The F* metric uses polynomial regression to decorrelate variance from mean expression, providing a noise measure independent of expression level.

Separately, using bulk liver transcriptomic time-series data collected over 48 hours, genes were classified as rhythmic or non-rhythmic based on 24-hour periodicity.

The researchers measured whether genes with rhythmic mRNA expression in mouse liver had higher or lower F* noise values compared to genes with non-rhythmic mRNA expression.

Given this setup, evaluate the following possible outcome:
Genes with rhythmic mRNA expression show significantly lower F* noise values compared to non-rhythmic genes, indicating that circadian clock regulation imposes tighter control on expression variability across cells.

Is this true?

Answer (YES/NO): YES